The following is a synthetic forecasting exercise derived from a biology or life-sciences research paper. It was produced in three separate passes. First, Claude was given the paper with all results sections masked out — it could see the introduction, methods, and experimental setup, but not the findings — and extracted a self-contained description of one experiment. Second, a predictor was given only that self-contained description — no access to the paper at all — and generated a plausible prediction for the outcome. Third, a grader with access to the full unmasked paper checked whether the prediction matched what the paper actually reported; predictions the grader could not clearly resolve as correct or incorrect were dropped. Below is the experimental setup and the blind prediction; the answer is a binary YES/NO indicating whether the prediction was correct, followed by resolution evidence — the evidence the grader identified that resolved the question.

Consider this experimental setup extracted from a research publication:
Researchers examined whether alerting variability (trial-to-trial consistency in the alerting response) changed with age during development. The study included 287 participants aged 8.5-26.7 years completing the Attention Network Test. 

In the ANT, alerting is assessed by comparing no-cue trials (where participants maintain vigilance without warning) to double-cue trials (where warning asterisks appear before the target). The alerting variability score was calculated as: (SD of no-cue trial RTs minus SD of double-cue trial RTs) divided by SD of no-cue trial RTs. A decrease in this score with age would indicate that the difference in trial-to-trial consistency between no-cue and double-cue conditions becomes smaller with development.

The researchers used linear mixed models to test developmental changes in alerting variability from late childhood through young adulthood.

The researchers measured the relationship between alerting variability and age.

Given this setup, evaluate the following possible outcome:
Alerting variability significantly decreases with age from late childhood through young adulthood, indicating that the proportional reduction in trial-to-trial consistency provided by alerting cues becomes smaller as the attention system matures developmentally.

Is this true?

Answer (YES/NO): YES